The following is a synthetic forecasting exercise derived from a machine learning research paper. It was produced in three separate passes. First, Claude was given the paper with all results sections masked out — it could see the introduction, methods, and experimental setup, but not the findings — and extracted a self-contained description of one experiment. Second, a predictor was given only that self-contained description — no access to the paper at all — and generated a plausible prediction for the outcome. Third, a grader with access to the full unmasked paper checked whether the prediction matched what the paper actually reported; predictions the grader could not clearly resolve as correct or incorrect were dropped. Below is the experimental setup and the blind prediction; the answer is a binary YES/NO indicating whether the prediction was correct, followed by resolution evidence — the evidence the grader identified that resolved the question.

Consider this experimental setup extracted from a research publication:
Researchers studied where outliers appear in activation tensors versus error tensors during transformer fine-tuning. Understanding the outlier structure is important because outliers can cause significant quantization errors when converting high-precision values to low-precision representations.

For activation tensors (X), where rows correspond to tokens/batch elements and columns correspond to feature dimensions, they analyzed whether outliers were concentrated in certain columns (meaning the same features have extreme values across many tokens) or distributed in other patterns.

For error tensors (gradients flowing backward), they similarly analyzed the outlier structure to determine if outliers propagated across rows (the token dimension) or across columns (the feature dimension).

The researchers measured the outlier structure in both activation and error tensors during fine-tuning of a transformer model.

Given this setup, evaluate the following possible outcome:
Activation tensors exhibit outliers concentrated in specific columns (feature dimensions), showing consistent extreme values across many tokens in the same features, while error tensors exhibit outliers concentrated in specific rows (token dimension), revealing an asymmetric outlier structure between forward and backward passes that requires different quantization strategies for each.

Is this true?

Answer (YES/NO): YES